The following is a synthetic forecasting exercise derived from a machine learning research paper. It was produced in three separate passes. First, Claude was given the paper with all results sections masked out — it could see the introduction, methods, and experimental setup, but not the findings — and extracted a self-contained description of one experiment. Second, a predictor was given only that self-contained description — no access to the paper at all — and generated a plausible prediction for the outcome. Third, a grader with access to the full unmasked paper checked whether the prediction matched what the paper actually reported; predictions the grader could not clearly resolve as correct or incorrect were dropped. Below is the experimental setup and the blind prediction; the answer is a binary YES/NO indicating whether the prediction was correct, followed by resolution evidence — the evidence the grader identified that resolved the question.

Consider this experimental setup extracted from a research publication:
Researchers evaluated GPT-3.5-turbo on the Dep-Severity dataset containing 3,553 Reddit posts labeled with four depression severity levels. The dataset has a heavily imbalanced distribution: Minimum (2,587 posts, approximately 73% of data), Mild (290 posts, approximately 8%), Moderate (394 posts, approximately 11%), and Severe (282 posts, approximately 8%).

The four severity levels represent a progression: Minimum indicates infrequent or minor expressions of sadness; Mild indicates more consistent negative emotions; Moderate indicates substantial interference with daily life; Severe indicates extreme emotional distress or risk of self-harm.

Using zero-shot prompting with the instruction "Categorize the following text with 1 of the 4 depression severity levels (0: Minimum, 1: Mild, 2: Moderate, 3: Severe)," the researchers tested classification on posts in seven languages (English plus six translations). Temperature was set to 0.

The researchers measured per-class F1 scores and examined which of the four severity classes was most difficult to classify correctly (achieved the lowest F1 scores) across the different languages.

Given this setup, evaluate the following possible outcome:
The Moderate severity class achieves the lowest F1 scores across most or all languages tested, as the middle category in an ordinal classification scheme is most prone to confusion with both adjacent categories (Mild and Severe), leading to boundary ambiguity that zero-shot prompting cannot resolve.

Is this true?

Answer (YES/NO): NO